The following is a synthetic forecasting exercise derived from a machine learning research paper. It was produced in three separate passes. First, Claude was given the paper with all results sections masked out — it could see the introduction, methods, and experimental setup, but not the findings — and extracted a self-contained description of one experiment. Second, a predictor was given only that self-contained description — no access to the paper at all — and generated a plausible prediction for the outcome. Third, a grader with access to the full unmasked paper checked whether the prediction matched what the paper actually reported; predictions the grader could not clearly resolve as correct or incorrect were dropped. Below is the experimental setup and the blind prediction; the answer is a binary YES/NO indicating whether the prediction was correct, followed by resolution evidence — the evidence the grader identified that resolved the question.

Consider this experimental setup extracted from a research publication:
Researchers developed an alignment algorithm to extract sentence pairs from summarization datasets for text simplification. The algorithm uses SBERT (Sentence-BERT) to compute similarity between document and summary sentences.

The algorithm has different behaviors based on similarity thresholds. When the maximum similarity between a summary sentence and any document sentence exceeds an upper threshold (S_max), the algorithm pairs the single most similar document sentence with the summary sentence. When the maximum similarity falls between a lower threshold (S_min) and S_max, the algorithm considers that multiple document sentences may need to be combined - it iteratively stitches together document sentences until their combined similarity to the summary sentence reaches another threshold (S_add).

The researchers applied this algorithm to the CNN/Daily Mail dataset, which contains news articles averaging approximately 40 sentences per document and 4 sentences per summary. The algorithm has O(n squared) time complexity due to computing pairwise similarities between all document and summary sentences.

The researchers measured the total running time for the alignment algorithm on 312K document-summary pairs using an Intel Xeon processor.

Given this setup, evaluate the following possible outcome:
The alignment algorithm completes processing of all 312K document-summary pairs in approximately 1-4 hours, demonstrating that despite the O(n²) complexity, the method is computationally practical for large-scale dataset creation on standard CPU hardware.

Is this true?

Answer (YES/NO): NO